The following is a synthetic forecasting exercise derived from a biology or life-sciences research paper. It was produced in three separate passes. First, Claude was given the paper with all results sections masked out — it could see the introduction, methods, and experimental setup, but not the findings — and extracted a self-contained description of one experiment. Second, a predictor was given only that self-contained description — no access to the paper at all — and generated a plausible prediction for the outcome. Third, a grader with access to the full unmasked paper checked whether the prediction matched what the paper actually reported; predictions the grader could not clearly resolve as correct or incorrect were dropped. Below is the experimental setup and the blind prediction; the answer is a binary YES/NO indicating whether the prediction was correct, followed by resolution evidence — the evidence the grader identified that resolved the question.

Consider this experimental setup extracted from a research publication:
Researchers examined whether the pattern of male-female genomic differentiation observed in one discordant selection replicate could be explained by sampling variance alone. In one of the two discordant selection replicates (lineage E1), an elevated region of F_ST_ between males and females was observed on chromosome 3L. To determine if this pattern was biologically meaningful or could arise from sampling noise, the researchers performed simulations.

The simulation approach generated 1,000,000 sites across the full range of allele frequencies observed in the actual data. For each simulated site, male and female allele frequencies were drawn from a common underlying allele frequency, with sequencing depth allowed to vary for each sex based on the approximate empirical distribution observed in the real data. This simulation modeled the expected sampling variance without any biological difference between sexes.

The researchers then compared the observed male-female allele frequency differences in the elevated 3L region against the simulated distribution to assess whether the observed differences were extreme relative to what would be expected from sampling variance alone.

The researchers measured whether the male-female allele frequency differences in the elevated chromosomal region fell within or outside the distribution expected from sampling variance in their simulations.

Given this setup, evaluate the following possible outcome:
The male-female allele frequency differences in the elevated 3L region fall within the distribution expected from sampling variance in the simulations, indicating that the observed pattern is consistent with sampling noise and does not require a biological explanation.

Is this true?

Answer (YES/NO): NO